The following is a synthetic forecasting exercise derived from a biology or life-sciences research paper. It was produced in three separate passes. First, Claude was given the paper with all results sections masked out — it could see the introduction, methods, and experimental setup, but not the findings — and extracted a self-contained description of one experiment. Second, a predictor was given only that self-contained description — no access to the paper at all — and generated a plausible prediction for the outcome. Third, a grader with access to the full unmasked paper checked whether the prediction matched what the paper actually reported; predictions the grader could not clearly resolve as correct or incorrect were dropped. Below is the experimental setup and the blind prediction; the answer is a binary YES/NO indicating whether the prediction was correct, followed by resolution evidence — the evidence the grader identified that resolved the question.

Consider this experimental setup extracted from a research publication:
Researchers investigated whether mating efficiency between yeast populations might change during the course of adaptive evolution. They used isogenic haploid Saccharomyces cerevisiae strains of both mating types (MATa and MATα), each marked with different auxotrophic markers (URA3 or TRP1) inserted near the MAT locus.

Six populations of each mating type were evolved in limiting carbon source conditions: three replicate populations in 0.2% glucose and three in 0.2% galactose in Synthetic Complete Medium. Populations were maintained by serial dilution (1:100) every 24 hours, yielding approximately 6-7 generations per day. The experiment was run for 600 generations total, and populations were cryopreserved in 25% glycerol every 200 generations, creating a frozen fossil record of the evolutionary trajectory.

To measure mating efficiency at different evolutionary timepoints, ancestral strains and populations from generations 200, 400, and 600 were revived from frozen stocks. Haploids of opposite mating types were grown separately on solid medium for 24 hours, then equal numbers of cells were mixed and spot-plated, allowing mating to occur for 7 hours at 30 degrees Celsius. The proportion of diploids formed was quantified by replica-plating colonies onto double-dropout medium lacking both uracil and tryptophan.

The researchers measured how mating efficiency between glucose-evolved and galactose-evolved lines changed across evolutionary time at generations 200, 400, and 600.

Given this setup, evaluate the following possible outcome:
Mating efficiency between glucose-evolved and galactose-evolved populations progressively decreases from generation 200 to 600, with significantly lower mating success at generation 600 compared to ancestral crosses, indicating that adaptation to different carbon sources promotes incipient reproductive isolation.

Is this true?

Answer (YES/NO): YES